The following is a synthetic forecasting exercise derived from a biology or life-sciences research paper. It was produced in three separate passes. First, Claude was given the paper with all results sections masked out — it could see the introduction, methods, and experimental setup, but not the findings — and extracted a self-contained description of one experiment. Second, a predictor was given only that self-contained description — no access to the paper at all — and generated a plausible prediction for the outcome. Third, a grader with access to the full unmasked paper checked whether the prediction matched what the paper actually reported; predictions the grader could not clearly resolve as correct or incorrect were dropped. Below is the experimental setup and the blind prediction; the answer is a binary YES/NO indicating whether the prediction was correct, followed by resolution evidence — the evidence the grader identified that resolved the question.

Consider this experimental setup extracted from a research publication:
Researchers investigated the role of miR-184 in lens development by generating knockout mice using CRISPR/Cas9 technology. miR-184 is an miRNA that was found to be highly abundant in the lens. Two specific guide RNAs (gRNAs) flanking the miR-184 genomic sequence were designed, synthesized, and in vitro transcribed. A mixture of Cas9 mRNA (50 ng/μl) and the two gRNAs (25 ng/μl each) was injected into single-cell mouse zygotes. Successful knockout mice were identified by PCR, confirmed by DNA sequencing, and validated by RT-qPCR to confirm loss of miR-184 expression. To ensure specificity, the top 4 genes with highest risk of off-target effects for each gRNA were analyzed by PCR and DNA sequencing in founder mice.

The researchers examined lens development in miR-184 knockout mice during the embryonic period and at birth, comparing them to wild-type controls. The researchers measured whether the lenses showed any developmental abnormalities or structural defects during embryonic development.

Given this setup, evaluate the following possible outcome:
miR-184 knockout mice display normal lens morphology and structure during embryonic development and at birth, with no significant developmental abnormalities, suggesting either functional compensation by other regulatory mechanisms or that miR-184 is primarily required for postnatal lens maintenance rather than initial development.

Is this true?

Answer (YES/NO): YES